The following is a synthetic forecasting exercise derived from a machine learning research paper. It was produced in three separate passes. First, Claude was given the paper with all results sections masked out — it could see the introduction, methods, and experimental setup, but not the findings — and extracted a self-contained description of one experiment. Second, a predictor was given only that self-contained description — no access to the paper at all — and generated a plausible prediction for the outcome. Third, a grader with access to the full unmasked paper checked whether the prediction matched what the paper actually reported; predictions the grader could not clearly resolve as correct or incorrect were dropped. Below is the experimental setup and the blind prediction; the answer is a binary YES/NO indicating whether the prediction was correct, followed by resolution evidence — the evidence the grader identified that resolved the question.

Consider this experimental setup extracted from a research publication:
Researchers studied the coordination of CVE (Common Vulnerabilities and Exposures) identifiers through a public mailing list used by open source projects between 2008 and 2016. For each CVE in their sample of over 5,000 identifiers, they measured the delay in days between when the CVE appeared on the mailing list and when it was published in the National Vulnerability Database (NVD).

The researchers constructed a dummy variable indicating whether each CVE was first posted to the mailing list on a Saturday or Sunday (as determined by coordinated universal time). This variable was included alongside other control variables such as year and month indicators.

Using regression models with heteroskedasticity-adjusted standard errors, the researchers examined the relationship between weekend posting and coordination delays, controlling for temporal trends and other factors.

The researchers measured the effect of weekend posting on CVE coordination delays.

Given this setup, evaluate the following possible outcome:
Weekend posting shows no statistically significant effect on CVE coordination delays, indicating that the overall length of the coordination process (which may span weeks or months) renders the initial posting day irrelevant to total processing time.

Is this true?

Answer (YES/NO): NO